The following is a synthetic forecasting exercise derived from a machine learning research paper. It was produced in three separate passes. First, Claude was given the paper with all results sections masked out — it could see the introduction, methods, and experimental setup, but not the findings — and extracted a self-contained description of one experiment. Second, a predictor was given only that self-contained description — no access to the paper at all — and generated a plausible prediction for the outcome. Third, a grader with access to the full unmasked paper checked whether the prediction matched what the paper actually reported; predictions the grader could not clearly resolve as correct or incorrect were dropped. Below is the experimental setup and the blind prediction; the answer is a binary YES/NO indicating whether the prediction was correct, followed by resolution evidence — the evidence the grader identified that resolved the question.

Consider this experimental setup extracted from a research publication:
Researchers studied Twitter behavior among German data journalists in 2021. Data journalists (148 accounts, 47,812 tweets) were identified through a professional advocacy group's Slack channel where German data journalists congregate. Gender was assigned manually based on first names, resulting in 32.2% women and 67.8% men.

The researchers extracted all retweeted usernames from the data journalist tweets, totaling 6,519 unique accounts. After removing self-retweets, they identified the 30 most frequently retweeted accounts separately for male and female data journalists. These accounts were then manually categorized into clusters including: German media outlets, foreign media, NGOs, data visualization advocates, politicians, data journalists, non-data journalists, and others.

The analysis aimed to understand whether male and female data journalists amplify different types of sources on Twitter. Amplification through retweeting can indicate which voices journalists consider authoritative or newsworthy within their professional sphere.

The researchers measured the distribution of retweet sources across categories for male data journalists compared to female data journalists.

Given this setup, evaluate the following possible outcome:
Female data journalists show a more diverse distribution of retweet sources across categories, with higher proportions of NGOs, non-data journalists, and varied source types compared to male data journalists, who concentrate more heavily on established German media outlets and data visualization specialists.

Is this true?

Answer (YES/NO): NO